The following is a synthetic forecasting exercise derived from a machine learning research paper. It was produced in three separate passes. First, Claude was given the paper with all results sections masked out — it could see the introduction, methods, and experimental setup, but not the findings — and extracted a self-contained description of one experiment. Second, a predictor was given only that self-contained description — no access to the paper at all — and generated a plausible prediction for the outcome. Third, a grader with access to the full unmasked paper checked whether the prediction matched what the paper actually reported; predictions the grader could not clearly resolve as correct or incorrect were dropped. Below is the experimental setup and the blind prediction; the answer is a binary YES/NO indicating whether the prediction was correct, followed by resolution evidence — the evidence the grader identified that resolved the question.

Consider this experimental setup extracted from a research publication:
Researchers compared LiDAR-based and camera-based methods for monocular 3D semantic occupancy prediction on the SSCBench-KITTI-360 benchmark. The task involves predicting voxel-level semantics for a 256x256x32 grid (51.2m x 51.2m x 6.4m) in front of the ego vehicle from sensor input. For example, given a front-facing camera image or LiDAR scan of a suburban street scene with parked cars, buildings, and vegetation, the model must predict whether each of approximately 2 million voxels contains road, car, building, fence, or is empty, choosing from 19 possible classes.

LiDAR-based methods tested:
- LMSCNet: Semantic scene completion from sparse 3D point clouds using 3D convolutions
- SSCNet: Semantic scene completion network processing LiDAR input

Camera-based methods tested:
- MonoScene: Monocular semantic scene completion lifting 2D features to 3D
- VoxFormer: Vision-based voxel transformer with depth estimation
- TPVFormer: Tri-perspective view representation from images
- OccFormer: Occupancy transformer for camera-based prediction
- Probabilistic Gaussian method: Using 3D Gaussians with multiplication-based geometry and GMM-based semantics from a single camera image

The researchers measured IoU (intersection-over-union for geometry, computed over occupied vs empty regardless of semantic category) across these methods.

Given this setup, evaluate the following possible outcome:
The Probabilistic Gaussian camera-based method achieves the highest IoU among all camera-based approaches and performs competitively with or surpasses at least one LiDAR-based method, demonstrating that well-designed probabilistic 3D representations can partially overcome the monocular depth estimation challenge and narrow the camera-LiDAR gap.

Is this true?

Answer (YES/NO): NO